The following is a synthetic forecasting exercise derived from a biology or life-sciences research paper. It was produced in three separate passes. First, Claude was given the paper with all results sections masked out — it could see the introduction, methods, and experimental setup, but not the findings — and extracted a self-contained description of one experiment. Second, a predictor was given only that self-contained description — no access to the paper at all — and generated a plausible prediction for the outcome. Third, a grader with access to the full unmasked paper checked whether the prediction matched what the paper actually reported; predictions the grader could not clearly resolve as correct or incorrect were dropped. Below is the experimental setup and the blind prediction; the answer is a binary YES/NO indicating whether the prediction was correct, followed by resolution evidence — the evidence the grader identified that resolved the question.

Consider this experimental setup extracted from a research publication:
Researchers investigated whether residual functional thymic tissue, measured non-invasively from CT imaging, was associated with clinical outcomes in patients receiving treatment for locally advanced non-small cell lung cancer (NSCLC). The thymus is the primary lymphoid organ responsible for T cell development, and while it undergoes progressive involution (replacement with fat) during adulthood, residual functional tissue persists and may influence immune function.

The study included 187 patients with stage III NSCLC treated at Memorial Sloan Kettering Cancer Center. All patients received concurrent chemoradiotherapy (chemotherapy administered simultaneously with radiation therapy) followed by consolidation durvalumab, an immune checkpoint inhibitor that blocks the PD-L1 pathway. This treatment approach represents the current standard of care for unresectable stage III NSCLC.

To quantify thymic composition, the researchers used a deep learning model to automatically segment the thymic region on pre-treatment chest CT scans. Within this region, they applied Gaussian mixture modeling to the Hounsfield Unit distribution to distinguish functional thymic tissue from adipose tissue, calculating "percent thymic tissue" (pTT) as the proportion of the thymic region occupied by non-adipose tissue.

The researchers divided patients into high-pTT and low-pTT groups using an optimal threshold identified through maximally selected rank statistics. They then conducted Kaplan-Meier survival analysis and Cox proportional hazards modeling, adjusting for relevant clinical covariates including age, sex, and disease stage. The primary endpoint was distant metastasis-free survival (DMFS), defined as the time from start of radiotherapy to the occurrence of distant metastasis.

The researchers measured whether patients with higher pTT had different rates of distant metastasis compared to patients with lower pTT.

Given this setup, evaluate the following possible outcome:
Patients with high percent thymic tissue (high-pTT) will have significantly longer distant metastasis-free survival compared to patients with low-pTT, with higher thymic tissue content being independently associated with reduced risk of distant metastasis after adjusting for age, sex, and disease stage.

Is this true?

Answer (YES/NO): YES